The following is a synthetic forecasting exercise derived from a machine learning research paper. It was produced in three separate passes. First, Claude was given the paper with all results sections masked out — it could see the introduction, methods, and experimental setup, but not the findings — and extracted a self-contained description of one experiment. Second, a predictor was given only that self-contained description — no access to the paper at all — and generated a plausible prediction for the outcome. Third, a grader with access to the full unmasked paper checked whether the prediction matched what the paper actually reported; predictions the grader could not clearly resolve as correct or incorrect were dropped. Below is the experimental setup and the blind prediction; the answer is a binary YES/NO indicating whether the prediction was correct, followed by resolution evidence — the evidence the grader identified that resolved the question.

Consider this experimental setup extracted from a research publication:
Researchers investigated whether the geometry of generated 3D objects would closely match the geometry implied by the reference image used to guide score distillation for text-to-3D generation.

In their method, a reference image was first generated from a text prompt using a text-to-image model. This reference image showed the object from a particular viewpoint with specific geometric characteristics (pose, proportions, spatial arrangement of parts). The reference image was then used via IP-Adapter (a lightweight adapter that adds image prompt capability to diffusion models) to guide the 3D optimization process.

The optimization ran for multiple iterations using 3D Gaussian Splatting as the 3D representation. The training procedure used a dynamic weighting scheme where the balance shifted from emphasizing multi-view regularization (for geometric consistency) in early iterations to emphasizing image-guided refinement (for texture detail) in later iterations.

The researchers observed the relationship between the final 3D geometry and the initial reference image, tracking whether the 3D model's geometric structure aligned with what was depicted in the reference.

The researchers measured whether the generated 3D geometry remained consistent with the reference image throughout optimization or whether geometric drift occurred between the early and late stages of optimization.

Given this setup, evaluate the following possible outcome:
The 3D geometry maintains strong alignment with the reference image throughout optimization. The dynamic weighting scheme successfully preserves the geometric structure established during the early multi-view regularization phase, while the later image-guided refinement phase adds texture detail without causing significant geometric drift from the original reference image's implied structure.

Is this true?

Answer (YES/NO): NO